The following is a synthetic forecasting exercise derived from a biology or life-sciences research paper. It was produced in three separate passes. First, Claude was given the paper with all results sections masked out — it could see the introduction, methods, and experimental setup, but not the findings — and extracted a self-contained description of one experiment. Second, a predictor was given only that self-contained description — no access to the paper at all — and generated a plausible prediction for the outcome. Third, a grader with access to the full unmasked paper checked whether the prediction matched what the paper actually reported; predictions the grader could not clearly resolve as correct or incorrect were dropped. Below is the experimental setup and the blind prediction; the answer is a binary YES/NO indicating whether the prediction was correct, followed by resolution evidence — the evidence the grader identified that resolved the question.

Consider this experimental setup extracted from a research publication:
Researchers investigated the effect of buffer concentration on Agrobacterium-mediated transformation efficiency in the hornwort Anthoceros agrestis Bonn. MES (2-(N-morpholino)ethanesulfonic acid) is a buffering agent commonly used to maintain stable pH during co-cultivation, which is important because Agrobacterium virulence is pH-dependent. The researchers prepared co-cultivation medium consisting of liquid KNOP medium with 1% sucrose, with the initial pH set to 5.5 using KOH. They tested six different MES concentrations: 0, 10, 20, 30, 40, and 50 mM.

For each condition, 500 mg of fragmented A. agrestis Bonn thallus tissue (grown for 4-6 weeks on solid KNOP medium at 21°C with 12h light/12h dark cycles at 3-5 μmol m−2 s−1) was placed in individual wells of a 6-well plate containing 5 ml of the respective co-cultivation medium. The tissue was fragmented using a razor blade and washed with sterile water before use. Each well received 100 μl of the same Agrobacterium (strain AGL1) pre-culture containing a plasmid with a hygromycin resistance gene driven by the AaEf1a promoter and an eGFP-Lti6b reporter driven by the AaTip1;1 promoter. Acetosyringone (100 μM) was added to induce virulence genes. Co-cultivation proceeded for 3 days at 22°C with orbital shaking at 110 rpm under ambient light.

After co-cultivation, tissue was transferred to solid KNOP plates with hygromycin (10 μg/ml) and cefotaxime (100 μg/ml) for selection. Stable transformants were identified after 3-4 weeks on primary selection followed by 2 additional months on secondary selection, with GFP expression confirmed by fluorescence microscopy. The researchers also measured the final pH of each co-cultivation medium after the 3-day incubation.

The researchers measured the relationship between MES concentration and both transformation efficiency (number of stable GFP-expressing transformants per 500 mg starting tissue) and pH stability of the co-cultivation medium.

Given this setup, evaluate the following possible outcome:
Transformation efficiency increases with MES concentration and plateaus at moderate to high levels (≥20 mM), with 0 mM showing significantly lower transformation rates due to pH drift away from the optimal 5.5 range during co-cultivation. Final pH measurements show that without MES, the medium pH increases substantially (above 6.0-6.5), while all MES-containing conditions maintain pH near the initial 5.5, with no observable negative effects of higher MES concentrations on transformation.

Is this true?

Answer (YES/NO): NO